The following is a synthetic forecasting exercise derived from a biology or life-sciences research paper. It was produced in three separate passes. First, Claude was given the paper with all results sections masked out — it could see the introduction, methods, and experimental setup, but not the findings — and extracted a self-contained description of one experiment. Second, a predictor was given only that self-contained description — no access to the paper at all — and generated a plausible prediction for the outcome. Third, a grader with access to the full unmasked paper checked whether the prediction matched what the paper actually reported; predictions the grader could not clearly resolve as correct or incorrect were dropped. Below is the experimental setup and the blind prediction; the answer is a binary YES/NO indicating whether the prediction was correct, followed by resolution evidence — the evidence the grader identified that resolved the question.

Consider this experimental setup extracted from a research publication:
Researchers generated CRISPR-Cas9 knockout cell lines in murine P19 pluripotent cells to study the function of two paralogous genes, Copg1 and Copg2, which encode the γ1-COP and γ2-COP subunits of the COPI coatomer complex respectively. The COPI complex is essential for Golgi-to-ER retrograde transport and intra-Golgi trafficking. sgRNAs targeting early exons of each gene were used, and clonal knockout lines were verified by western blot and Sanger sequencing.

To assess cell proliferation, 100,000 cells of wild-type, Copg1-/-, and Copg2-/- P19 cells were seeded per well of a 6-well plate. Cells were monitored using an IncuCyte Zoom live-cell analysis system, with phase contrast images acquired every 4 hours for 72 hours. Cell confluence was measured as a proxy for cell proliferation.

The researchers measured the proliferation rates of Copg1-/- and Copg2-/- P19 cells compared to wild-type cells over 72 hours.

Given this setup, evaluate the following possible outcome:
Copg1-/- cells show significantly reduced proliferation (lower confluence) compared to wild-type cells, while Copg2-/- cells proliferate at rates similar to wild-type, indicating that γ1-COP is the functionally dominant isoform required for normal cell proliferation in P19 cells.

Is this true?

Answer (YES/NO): NO